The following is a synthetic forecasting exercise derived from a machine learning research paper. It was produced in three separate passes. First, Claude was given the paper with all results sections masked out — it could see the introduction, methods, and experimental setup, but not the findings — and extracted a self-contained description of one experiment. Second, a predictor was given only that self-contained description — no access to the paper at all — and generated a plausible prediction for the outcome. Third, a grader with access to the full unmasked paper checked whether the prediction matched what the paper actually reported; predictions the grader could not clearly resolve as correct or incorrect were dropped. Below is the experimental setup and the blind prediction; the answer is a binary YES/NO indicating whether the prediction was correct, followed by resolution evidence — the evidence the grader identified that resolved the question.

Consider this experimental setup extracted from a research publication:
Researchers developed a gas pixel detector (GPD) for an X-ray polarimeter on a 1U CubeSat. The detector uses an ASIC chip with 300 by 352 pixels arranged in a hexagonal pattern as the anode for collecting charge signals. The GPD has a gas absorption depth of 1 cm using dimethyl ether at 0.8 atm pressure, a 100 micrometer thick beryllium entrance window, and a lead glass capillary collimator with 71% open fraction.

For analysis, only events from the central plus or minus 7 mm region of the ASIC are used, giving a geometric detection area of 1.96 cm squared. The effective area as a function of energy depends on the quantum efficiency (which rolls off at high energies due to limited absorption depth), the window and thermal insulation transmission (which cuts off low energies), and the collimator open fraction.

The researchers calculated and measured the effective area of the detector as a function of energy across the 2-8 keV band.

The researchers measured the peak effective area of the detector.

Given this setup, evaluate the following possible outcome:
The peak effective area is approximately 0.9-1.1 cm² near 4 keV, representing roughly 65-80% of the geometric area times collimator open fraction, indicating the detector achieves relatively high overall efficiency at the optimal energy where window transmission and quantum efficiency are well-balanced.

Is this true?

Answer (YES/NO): NO